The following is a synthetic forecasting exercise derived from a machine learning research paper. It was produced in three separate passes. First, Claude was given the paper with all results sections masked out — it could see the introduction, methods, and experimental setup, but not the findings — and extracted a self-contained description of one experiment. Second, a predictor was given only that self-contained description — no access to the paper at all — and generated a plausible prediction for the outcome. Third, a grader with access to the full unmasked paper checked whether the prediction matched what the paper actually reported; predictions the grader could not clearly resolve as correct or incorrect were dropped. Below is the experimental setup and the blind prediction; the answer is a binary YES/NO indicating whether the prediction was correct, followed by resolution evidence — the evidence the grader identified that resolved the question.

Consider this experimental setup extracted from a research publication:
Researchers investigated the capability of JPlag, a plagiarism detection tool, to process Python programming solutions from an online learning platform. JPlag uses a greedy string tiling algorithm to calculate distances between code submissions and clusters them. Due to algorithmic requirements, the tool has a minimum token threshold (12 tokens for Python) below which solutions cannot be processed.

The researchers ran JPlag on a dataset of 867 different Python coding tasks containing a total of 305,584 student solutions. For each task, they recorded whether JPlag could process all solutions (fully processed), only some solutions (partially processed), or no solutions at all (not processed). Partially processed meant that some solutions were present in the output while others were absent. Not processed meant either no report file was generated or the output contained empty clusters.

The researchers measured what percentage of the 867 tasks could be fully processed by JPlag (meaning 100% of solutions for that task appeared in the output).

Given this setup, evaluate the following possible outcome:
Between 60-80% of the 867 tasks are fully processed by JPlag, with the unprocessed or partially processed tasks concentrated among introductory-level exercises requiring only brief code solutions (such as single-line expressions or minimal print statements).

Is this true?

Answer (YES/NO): NO